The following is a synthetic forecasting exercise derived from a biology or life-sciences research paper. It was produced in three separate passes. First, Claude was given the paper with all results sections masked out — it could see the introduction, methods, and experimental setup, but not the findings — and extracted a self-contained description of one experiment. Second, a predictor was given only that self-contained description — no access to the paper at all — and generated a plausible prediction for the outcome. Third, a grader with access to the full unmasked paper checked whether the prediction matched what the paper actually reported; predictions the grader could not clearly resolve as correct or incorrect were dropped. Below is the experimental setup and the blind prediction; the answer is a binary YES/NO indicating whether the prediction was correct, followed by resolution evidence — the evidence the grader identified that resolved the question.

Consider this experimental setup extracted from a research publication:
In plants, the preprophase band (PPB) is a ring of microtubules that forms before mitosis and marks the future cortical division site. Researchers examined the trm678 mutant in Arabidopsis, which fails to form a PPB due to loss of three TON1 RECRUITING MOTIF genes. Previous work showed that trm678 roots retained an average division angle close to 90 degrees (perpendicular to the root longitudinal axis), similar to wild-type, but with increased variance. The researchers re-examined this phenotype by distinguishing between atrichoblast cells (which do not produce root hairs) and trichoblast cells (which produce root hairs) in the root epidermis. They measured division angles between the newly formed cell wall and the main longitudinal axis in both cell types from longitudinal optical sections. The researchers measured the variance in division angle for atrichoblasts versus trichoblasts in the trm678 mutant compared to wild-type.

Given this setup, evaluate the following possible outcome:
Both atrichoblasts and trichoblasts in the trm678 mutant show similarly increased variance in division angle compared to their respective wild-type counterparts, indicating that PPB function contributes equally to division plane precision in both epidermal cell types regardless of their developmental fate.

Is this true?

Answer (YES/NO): NO